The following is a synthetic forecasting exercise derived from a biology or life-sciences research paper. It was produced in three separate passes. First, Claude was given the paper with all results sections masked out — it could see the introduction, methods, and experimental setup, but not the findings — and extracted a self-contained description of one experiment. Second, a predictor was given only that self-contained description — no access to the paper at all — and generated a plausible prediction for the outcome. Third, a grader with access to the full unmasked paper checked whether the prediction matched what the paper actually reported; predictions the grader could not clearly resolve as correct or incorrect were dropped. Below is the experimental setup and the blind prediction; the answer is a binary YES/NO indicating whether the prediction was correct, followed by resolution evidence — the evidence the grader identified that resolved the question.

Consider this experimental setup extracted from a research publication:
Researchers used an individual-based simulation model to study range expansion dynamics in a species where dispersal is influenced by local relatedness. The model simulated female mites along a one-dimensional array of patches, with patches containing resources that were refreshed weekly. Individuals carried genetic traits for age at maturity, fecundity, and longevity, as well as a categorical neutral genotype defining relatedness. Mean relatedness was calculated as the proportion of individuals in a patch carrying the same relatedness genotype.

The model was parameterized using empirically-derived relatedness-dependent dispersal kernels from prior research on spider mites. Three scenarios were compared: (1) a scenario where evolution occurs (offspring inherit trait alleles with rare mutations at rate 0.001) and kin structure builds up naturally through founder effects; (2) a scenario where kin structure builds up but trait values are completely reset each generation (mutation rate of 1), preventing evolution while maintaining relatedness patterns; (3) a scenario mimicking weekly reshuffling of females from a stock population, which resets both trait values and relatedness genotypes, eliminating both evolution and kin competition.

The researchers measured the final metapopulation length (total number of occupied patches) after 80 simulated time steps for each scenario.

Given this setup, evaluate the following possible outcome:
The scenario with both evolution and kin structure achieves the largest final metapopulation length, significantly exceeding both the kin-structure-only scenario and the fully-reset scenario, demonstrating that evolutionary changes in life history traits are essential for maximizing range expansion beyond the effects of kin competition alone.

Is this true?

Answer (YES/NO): NO